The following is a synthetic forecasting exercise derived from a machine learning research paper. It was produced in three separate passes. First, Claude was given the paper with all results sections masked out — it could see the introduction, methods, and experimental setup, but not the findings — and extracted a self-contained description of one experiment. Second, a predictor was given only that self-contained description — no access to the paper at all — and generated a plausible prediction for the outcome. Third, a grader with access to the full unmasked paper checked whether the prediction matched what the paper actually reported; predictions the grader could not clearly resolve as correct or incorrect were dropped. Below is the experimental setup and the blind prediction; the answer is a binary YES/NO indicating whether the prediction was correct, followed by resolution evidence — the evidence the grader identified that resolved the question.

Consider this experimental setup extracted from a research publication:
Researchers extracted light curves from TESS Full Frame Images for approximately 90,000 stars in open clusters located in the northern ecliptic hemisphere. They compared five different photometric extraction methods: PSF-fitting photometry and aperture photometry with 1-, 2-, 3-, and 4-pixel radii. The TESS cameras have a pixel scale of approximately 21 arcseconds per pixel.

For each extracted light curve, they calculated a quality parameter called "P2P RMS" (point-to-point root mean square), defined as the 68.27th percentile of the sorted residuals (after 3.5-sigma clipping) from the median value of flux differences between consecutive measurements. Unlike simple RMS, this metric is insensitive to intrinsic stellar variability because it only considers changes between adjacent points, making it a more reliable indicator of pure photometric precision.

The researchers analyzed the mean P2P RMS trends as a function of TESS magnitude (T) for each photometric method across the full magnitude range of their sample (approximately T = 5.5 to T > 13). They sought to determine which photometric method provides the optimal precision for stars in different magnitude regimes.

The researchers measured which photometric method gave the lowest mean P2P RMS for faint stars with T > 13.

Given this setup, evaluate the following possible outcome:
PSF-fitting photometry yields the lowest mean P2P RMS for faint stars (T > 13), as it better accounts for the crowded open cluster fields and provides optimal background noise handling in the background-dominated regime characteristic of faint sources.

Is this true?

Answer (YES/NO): NO